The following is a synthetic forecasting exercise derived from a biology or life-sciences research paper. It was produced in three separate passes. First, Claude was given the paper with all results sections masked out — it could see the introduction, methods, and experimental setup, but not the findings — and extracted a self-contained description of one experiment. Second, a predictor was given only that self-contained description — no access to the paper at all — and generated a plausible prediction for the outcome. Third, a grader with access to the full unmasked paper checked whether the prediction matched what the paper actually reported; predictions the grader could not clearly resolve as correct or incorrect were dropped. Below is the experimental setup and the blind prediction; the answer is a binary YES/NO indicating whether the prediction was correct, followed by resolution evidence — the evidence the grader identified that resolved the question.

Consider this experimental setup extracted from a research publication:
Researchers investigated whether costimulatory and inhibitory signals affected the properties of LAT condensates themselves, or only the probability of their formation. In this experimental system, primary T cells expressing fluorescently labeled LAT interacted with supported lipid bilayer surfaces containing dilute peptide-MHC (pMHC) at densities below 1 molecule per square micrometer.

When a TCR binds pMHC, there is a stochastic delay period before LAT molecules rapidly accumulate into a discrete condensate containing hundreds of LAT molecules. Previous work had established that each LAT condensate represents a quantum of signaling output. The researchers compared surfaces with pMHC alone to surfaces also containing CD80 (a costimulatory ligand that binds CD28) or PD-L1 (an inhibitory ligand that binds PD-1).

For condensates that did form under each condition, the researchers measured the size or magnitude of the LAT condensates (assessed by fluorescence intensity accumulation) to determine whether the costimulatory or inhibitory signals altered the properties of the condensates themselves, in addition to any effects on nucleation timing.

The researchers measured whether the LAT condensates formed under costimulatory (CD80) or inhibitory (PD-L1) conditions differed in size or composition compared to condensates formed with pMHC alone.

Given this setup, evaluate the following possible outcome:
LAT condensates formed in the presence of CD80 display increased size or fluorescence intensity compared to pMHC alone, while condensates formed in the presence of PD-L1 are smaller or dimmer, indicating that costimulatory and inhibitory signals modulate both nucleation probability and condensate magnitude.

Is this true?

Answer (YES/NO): NO